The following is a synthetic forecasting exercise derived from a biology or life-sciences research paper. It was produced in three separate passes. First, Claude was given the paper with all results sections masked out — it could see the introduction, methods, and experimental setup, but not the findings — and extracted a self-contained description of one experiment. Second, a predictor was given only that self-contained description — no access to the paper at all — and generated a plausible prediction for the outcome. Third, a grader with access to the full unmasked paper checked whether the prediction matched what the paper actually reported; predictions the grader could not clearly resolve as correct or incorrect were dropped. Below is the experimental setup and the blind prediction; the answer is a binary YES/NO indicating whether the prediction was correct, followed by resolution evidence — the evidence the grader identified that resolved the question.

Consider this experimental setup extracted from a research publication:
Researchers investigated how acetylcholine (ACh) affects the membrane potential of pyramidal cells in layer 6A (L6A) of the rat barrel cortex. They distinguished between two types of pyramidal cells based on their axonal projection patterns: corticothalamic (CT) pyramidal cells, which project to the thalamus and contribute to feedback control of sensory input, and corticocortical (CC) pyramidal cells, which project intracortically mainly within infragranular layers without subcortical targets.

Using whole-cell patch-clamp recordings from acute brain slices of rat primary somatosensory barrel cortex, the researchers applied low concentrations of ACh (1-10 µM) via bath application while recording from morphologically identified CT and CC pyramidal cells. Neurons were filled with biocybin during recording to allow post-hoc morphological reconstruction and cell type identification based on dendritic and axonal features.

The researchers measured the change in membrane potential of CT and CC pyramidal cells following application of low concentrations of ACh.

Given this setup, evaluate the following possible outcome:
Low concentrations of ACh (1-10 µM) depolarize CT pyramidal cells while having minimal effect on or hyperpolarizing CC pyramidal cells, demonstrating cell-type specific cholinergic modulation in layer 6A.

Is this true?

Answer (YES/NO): YES